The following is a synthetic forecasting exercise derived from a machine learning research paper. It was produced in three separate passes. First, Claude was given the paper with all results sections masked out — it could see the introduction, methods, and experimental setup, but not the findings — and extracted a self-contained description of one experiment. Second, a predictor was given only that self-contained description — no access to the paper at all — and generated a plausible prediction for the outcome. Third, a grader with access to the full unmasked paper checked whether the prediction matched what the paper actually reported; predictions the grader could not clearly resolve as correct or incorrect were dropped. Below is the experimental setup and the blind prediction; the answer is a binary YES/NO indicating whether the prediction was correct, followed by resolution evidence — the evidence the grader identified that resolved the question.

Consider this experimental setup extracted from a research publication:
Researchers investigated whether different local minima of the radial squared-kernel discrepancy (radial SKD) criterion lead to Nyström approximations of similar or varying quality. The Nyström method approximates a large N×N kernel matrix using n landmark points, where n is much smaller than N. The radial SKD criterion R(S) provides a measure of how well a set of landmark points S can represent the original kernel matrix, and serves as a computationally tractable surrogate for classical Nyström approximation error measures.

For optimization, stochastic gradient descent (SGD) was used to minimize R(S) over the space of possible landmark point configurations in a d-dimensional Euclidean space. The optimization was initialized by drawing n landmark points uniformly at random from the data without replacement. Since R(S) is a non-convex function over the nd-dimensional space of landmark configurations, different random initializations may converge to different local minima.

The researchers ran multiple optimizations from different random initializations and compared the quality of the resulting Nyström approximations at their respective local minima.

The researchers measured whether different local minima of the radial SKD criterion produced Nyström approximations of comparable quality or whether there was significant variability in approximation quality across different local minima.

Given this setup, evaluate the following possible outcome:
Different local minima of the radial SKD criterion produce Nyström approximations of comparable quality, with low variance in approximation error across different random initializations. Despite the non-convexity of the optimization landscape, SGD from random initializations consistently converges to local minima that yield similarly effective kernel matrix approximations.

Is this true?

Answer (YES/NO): YES